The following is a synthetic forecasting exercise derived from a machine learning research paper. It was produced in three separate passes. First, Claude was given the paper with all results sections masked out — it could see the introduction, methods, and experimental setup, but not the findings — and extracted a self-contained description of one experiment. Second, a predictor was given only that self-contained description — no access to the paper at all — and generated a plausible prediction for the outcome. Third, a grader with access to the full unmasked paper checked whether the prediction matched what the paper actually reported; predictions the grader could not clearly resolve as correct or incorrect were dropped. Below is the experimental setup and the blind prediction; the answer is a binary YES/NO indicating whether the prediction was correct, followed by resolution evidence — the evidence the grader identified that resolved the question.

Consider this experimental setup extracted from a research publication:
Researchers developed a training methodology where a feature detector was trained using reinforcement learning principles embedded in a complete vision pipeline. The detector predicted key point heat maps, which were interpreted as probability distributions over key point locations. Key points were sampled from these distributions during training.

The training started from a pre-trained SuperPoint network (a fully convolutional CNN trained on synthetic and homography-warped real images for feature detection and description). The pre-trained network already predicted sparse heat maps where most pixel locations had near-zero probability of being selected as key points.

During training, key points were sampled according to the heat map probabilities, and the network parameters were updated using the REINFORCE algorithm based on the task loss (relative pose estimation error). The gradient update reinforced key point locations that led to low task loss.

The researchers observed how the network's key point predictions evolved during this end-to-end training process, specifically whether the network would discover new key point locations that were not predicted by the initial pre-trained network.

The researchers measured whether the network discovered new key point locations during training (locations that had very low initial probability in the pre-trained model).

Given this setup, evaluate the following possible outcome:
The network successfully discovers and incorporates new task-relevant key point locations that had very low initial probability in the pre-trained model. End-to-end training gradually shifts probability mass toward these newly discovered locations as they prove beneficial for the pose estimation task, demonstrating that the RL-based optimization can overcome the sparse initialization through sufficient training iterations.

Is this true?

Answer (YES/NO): NO